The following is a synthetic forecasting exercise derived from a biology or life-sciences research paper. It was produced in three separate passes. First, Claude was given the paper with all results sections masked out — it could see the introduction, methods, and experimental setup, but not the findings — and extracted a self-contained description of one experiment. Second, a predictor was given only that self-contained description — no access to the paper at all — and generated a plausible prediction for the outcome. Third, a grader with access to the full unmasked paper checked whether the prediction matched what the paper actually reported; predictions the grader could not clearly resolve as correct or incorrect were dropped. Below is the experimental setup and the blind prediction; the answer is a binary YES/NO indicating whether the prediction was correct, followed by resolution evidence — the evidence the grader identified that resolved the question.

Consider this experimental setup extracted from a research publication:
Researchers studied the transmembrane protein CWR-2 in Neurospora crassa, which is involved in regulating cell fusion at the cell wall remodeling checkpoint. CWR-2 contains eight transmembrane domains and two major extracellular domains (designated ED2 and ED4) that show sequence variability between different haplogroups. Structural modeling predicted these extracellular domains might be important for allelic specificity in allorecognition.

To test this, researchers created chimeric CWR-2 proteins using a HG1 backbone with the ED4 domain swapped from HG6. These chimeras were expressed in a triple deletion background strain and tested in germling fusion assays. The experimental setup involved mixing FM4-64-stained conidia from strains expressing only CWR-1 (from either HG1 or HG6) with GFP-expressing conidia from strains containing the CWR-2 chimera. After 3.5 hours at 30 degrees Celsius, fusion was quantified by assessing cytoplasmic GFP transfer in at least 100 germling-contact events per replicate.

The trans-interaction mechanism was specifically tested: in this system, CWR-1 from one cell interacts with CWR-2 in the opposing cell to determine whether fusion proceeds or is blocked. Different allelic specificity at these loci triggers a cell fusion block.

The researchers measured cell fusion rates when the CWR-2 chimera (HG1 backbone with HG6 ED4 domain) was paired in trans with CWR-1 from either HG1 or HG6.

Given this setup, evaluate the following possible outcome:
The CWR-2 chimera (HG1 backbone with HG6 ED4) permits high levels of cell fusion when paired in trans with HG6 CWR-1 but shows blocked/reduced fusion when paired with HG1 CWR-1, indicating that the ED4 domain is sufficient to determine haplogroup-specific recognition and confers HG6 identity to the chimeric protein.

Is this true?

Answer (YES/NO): NO